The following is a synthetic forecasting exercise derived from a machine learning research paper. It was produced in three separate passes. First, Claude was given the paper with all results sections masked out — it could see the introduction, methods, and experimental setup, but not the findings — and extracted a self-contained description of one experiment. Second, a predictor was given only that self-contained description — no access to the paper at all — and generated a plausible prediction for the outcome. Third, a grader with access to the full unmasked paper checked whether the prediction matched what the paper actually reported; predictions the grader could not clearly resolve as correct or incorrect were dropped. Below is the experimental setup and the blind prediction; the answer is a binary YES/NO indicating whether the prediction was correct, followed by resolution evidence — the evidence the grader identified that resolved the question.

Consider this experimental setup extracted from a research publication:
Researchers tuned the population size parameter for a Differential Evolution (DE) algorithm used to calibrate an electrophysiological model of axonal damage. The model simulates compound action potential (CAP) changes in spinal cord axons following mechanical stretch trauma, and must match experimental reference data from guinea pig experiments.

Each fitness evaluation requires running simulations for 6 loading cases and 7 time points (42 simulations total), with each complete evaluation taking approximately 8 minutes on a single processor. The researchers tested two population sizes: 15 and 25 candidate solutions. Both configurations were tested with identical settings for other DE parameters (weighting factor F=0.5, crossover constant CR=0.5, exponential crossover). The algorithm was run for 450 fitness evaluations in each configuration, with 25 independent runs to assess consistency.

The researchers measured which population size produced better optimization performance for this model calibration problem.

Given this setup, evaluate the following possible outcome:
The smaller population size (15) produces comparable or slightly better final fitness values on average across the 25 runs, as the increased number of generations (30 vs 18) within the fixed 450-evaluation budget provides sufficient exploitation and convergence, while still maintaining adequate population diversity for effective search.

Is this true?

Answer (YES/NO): YES